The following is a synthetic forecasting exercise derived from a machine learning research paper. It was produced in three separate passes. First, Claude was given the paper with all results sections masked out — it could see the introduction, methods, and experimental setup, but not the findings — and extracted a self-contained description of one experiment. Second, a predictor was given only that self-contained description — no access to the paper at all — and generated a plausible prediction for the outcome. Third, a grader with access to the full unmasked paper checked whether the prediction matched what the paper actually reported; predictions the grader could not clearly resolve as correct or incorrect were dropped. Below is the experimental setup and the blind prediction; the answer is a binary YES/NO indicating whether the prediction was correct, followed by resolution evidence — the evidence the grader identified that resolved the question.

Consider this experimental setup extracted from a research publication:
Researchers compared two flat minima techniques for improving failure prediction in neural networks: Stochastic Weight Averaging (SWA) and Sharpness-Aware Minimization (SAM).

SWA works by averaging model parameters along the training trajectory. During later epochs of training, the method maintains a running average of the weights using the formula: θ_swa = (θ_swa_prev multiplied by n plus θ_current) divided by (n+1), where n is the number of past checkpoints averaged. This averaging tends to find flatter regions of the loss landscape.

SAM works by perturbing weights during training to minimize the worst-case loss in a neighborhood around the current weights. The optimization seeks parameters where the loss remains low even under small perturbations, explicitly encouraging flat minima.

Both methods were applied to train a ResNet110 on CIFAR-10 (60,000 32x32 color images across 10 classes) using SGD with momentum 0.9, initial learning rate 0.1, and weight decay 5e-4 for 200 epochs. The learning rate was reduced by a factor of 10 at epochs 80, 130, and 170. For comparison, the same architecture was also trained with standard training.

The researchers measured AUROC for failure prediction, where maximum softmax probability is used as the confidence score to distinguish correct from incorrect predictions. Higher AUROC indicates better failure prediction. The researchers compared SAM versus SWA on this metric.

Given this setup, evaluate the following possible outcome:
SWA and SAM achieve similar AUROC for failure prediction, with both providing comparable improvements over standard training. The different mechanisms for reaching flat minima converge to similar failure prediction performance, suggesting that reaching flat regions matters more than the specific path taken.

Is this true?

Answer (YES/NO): YES